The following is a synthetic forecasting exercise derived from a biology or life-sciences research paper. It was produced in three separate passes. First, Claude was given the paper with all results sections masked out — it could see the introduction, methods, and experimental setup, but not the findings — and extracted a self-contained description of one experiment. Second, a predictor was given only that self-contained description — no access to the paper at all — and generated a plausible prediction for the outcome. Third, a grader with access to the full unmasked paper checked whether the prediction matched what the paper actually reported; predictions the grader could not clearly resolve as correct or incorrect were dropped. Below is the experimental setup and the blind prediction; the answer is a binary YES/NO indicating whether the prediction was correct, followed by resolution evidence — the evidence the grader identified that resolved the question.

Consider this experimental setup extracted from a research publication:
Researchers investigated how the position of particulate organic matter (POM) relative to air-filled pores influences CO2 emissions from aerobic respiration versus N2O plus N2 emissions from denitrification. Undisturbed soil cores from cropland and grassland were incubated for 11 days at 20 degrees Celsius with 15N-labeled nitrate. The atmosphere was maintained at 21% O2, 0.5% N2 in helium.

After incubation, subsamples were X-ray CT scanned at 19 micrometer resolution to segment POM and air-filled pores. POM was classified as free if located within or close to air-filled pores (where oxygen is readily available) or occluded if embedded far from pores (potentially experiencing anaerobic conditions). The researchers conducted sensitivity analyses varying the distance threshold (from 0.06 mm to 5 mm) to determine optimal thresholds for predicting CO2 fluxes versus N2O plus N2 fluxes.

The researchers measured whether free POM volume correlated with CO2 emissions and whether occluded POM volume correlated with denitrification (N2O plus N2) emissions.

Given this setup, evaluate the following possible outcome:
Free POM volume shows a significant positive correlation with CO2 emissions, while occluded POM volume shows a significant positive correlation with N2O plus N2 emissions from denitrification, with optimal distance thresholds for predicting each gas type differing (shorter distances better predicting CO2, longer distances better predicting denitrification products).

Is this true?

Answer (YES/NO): YES